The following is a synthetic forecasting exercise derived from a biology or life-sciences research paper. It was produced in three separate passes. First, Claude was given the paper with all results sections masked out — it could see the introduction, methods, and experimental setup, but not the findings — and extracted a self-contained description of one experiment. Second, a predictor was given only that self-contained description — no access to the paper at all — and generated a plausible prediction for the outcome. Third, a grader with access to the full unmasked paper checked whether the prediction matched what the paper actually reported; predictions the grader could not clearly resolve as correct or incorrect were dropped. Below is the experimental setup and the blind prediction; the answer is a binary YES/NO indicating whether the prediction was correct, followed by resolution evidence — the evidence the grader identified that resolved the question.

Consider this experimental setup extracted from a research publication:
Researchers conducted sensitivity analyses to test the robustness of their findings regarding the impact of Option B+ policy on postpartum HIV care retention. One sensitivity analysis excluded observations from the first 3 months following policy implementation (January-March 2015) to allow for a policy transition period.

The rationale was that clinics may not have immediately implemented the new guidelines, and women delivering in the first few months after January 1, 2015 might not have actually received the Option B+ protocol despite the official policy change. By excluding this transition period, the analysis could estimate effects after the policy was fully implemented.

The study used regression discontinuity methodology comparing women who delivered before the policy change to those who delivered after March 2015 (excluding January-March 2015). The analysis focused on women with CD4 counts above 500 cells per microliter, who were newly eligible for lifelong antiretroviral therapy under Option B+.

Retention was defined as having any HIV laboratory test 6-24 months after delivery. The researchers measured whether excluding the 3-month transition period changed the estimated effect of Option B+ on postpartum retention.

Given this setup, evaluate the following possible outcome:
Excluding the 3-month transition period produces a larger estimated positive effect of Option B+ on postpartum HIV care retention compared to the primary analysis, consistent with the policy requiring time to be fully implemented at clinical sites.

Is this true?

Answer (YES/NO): NO